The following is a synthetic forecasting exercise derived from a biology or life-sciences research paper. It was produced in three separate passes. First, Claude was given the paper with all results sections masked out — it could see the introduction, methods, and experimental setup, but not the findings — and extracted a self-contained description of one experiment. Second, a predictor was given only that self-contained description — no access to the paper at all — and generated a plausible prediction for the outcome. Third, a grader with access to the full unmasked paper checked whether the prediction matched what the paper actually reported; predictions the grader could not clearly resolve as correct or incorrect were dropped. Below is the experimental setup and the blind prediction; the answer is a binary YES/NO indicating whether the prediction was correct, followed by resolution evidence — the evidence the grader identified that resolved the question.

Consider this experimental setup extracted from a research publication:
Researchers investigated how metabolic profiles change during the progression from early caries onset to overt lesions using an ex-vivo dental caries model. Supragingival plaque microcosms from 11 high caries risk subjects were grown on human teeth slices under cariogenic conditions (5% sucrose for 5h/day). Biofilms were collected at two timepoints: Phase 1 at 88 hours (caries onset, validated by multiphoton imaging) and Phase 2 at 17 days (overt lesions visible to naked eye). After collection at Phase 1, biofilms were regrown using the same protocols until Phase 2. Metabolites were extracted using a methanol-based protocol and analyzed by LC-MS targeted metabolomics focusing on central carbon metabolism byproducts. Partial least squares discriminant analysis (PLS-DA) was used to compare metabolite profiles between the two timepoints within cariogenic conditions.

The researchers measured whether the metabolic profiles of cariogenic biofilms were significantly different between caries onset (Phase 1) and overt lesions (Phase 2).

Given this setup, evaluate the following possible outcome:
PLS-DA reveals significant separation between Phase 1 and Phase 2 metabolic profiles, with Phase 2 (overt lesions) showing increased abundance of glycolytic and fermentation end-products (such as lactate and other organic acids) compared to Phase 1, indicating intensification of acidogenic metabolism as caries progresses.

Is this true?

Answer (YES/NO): NO